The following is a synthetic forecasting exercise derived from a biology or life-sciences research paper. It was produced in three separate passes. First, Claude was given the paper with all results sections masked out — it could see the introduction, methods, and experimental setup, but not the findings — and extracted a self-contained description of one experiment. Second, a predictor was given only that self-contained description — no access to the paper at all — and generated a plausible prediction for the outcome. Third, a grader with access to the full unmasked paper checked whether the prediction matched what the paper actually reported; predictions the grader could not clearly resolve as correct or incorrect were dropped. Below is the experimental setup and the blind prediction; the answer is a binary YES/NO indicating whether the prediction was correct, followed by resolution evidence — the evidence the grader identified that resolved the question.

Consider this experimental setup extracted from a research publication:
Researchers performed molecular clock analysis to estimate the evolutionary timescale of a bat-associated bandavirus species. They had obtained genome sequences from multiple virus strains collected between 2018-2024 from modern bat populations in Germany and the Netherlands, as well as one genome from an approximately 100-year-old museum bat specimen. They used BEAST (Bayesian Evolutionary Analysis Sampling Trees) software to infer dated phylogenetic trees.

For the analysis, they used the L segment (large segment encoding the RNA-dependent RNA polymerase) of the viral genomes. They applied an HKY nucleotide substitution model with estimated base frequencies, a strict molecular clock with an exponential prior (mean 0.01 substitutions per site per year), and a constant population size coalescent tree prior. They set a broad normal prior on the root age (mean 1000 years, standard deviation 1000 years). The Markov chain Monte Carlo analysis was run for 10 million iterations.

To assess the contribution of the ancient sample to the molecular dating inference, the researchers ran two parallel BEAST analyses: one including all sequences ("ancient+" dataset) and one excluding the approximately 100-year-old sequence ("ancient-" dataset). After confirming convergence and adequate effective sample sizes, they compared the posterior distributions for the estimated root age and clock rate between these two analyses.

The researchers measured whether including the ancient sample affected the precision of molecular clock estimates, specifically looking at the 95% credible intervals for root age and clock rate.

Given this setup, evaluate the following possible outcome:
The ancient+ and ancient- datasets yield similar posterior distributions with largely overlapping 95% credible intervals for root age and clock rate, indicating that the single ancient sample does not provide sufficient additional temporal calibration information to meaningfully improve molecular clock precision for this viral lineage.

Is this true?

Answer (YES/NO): NO